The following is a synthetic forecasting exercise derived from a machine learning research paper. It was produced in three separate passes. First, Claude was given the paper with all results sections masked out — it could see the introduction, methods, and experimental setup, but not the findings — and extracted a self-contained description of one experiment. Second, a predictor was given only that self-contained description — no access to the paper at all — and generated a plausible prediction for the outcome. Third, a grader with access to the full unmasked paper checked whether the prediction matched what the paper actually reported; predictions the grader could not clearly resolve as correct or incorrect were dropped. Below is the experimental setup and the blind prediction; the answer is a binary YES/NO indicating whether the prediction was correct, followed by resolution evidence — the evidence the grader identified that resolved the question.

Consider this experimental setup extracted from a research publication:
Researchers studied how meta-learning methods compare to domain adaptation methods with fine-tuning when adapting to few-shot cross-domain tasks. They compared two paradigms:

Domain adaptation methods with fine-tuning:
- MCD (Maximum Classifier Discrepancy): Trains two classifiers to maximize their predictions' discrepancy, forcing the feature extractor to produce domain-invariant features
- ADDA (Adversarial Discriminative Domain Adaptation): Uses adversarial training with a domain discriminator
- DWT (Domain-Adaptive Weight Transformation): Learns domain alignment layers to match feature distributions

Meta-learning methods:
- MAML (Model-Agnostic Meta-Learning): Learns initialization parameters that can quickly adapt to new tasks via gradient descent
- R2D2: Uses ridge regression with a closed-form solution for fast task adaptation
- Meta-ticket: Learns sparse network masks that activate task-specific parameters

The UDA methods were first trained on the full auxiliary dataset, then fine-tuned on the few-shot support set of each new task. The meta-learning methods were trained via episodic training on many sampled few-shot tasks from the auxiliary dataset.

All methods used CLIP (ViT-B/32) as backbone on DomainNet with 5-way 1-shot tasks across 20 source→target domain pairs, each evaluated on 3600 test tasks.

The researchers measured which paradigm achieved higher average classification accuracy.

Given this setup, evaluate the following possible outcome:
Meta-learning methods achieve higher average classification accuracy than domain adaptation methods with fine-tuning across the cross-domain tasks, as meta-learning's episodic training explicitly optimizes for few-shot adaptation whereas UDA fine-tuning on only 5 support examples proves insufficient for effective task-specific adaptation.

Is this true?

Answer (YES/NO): YES